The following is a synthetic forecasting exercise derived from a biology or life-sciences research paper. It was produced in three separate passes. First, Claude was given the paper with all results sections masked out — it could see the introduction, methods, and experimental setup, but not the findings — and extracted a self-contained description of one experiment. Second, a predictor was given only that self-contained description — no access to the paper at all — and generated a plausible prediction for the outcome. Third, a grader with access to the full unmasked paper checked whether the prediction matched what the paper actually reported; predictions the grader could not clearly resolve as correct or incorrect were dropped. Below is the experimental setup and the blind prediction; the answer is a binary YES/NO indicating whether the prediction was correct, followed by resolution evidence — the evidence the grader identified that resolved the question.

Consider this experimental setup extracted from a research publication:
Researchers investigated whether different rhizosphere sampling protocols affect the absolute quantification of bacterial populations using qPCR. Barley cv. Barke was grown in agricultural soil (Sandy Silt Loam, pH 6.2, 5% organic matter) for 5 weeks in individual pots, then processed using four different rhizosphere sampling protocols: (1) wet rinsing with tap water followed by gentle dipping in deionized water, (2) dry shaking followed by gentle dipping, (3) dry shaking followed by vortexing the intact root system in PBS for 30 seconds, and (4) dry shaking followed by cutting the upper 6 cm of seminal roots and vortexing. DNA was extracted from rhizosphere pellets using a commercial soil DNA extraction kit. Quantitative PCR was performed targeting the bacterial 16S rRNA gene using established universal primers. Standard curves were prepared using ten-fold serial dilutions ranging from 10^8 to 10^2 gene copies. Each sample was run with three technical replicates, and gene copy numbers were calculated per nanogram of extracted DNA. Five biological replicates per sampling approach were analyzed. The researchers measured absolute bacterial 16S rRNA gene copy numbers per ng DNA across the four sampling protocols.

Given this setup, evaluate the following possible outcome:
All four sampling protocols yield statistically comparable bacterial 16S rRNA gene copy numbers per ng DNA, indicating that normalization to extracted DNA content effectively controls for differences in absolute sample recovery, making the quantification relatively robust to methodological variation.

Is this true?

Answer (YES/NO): YES